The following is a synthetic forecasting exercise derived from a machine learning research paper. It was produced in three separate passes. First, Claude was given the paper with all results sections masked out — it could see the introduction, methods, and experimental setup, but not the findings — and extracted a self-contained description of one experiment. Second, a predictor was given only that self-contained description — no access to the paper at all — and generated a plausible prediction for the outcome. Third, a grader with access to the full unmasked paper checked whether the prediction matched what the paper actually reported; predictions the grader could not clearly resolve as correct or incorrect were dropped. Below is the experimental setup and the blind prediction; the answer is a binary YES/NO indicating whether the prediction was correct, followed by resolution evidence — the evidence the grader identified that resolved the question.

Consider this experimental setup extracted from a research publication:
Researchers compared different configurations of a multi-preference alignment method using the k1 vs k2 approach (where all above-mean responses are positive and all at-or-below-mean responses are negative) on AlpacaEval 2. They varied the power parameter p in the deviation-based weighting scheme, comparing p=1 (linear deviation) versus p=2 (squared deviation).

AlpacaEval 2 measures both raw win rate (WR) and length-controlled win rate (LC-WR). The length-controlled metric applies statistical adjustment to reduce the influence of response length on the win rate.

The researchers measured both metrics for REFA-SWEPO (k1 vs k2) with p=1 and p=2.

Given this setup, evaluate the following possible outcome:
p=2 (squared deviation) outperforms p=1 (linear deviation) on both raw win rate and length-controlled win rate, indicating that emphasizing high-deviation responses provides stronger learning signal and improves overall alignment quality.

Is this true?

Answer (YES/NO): YES